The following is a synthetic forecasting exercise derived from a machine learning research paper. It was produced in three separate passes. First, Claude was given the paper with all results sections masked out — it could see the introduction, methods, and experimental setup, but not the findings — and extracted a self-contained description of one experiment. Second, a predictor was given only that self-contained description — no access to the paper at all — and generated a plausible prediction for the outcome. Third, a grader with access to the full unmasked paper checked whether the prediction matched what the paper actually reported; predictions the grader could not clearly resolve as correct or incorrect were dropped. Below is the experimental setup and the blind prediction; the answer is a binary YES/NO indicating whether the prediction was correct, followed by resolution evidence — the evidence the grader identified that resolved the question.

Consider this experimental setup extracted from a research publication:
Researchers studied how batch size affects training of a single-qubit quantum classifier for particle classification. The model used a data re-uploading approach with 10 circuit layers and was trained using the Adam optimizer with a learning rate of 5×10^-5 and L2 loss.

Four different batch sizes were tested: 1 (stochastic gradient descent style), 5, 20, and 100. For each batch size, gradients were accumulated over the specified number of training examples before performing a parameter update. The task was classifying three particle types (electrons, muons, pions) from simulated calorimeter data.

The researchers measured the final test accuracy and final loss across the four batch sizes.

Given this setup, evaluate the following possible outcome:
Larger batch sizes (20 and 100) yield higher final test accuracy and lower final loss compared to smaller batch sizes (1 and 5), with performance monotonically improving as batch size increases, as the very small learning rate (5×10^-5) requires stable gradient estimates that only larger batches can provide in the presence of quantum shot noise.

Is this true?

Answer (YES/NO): NO